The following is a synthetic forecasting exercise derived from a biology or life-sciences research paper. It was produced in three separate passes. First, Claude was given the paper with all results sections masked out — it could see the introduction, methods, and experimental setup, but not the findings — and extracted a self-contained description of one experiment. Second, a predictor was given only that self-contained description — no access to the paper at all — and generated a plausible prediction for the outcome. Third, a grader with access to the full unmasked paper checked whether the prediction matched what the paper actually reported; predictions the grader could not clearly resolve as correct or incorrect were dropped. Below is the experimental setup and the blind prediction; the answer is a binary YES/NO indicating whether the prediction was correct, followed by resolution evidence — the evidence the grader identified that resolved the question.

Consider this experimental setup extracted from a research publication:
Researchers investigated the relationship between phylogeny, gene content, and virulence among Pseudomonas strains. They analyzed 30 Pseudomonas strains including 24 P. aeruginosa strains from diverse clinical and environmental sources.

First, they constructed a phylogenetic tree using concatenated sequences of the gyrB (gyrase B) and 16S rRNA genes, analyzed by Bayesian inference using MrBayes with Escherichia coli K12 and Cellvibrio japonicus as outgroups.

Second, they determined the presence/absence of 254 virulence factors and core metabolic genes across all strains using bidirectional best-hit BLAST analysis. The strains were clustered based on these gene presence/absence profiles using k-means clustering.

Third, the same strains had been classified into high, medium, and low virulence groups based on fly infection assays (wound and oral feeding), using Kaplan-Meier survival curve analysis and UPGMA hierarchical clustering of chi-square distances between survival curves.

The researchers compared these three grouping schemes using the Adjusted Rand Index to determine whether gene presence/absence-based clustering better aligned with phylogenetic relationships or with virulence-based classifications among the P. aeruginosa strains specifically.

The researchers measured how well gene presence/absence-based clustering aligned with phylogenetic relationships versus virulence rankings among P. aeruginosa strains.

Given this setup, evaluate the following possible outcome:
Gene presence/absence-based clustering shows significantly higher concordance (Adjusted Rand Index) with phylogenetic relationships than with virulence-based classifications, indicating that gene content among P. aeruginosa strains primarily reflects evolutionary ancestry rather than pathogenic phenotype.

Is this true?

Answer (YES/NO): NO